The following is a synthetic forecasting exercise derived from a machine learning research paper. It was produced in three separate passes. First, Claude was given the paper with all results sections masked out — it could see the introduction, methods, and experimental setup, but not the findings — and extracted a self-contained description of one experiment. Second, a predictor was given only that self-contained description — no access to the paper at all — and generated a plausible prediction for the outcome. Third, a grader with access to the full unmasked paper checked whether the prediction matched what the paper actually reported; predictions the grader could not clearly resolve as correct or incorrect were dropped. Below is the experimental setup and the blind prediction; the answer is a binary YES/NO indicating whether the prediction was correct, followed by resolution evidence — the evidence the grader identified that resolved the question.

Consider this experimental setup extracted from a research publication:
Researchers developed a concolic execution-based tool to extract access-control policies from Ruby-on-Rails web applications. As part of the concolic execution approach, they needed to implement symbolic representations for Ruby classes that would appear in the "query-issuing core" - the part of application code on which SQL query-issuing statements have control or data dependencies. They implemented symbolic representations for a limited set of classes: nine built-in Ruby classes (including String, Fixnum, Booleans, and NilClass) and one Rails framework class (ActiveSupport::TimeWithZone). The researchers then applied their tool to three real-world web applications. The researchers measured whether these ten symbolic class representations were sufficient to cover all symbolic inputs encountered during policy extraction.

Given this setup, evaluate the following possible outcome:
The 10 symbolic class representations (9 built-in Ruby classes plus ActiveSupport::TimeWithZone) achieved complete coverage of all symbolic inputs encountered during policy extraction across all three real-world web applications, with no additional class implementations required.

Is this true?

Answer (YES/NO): YES